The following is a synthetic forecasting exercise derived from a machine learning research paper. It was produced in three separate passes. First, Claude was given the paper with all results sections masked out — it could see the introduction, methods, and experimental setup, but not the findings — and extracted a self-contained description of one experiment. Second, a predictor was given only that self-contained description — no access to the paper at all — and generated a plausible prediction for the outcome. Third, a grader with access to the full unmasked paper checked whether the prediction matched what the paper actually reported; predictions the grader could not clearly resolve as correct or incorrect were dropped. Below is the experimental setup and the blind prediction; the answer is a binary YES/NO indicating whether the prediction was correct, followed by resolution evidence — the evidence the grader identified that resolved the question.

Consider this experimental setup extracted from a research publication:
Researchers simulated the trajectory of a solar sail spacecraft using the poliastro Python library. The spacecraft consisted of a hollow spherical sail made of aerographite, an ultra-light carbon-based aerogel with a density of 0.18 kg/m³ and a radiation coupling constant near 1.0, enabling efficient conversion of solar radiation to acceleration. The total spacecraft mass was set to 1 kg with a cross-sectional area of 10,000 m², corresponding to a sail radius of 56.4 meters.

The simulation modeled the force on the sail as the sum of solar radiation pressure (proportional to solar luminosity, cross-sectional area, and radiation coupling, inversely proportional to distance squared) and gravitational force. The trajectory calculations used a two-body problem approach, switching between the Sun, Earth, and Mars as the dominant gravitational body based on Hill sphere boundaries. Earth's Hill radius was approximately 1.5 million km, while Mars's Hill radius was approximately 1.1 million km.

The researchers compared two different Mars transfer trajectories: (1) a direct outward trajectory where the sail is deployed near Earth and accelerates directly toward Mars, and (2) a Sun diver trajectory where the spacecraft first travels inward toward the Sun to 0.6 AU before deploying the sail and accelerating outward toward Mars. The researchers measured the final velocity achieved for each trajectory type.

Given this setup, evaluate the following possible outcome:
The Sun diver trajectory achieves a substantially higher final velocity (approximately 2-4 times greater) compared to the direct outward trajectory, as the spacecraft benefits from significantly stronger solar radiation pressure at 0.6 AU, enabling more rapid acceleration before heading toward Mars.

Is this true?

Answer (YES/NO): NO